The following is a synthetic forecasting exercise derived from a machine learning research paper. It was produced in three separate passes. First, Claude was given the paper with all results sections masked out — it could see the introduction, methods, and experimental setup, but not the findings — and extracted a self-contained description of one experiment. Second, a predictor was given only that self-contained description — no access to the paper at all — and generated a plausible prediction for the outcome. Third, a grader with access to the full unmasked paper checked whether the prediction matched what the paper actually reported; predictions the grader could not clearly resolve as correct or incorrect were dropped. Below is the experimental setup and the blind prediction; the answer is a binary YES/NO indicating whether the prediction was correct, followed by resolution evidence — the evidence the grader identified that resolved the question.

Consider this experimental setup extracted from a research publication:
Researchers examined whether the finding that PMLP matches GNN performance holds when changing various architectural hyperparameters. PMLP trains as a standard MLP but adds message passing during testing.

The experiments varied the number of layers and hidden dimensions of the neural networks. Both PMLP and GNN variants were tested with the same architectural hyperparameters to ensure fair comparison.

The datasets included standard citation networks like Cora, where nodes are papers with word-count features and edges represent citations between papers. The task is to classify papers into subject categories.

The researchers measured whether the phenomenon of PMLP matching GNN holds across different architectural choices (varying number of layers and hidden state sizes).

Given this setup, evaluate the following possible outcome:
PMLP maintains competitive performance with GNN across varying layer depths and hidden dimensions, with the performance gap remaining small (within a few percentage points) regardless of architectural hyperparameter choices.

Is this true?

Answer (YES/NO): YES